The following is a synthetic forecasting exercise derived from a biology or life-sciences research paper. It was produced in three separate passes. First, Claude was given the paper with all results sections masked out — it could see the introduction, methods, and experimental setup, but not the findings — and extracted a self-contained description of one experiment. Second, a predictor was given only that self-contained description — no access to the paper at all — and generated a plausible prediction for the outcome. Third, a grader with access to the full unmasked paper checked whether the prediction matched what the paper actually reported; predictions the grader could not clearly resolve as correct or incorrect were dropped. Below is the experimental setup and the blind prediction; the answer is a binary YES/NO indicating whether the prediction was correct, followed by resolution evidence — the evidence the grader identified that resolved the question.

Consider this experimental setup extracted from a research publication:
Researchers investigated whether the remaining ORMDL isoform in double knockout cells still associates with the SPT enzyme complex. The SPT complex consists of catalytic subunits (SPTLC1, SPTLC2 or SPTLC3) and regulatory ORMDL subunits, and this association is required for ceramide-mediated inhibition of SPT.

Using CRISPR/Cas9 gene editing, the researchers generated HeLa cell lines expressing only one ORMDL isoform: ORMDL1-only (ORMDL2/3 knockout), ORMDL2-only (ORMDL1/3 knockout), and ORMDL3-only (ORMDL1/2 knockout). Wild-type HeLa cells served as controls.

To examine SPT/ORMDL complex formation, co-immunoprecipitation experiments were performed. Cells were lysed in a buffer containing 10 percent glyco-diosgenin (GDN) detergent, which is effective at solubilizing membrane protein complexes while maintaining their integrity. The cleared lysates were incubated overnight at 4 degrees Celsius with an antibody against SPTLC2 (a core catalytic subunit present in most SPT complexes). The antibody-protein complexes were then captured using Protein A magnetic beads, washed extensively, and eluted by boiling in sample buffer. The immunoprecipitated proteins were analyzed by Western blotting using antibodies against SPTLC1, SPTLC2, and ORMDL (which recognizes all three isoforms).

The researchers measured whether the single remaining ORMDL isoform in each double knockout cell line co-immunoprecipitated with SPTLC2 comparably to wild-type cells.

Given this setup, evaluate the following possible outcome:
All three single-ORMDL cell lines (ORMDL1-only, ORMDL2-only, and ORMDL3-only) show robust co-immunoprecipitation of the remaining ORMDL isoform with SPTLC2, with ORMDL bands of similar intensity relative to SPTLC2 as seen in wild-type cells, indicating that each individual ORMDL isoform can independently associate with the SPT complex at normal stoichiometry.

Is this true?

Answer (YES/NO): YES